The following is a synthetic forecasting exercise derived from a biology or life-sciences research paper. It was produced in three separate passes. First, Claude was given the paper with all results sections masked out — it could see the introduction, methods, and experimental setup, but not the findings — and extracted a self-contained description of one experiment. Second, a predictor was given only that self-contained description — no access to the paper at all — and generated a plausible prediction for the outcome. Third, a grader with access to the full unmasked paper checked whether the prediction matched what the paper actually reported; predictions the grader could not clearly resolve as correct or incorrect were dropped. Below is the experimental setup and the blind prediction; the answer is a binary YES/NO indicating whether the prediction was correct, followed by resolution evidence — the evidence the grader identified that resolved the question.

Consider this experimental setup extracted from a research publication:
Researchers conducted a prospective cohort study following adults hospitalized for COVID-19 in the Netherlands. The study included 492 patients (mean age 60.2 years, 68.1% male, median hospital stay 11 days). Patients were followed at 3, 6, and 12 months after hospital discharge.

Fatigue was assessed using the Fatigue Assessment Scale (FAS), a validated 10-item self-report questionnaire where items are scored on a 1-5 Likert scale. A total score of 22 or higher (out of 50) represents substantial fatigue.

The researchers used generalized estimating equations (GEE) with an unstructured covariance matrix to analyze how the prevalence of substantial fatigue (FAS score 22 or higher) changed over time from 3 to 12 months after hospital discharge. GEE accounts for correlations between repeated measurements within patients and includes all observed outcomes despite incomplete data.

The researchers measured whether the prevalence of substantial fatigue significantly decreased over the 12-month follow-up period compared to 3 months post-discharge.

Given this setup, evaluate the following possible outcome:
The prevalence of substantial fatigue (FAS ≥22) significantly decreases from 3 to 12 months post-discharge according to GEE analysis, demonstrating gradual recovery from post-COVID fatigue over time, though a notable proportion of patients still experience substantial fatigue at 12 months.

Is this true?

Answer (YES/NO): NO